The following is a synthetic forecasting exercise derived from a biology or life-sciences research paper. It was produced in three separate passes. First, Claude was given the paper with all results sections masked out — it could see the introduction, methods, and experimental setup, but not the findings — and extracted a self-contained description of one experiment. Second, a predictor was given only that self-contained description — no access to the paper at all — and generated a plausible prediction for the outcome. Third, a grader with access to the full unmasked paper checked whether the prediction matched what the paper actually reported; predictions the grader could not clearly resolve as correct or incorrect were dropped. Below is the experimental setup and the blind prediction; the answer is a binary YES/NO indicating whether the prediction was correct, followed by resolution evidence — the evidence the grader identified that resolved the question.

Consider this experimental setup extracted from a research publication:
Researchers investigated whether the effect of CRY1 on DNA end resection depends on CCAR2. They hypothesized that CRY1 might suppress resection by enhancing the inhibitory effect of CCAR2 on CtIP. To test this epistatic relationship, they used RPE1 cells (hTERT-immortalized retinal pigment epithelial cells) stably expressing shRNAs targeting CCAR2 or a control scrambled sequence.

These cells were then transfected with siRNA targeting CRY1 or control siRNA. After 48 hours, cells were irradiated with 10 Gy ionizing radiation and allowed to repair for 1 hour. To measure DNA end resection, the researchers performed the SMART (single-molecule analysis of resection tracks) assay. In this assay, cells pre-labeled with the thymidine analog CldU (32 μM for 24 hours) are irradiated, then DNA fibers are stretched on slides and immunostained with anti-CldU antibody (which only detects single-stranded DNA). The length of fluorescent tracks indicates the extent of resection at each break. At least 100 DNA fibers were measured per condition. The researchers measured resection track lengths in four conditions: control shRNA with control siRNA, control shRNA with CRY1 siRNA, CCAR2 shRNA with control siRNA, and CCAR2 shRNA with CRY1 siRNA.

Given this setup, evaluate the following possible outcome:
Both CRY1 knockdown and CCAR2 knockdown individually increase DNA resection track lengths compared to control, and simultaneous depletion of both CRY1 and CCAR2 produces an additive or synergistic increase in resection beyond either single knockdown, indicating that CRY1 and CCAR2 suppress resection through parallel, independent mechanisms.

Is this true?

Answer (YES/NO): NO